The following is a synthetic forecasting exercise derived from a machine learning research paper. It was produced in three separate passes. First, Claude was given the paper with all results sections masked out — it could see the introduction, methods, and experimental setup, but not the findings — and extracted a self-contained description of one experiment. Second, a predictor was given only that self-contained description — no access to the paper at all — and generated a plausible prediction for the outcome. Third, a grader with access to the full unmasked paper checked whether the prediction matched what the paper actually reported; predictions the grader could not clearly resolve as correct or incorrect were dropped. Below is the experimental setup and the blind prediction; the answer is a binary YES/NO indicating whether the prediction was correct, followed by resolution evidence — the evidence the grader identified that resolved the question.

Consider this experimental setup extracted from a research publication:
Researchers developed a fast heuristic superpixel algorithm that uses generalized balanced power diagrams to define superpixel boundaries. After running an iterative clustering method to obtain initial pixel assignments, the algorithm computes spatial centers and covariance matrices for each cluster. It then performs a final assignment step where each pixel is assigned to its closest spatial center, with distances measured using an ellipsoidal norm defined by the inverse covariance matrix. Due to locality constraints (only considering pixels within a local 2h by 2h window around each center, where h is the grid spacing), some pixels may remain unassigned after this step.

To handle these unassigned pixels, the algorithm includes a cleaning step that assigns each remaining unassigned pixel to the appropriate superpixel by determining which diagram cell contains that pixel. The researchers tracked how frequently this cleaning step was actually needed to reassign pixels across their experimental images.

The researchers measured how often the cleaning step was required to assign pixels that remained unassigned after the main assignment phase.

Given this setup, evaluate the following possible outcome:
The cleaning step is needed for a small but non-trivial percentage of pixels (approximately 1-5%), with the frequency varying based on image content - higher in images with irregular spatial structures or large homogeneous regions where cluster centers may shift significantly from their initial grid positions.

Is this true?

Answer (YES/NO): NO